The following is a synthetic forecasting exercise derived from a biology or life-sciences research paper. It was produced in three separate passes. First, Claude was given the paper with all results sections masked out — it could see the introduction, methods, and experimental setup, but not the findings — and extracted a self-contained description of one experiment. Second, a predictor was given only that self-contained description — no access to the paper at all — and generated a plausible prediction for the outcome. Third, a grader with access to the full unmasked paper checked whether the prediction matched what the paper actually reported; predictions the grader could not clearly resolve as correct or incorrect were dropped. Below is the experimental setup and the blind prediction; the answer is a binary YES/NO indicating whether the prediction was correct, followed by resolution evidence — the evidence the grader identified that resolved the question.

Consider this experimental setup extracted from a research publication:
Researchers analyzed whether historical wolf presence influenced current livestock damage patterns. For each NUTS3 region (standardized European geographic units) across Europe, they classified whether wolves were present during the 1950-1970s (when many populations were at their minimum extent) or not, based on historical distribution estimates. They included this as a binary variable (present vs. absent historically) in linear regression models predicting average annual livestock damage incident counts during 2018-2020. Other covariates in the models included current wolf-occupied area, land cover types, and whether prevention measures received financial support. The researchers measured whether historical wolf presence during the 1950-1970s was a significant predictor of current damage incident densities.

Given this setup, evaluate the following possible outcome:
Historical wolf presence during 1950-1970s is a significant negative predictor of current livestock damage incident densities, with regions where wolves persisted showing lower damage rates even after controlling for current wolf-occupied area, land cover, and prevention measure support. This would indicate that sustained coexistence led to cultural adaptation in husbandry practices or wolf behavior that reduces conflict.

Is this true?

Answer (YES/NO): NO